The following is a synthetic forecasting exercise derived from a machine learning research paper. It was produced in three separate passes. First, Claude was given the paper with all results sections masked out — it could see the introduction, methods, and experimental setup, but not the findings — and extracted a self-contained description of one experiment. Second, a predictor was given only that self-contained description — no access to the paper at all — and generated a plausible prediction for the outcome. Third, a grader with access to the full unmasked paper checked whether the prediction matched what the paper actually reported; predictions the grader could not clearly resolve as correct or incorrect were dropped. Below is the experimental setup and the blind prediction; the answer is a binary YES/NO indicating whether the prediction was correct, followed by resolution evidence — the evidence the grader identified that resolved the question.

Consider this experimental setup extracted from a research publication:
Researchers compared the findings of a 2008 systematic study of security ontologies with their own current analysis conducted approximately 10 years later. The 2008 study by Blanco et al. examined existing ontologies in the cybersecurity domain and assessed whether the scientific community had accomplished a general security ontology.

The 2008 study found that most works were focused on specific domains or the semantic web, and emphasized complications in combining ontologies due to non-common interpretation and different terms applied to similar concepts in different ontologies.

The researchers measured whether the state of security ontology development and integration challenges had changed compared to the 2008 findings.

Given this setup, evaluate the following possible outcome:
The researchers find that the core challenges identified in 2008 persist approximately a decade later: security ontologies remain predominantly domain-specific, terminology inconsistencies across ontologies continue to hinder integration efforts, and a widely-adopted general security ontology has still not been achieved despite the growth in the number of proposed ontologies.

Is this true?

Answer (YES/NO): YES